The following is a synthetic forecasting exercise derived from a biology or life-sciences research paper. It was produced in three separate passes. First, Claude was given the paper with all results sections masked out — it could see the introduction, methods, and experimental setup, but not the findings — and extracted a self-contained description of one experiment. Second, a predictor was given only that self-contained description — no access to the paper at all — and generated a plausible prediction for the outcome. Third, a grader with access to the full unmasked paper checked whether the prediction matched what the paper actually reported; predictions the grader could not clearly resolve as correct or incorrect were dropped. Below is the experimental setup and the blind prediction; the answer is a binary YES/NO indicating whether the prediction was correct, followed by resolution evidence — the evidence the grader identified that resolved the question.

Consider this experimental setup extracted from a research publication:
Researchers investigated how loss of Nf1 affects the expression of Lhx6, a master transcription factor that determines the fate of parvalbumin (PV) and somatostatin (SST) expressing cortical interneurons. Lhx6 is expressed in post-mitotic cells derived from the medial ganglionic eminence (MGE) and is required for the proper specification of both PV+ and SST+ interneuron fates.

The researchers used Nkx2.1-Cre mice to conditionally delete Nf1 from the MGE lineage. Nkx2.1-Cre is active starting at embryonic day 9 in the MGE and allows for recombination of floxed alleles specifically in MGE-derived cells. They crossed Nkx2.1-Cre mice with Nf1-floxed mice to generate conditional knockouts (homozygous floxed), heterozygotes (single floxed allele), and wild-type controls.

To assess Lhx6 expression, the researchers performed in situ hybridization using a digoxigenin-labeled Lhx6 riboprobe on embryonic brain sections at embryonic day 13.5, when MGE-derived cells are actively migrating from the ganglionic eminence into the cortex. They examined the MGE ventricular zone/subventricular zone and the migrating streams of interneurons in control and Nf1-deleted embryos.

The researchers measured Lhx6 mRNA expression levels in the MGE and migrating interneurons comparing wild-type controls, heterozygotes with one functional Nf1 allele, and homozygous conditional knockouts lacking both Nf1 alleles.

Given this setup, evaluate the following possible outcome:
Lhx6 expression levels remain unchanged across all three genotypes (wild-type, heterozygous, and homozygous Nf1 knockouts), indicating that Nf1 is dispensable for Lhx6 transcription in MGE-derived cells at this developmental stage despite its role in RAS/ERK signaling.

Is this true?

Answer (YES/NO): NO